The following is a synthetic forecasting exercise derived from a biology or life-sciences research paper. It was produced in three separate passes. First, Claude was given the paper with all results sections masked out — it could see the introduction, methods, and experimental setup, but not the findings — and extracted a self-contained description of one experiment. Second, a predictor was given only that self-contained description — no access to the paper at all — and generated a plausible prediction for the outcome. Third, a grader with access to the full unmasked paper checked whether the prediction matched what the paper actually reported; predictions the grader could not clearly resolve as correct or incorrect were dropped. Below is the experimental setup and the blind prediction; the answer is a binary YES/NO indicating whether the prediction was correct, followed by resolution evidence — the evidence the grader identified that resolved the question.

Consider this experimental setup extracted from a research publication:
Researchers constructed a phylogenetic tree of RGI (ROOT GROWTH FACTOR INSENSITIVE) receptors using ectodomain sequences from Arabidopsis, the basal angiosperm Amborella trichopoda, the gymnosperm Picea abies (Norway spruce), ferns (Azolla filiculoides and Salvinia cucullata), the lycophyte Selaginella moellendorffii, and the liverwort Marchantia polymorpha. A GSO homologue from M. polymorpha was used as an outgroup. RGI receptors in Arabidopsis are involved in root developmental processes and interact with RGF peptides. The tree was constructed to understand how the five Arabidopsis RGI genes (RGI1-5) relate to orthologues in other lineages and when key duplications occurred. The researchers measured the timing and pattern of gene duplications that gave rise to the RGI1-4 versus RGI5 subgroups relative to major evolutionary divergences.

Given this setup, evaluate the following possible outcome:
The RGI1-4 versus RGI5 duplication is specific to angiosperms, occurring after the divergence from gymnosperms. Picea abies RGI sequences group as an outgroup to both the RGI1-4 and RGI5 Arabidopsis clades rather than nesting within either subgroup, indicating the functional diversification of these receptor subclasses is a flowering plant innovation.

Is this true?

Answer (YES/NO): NO